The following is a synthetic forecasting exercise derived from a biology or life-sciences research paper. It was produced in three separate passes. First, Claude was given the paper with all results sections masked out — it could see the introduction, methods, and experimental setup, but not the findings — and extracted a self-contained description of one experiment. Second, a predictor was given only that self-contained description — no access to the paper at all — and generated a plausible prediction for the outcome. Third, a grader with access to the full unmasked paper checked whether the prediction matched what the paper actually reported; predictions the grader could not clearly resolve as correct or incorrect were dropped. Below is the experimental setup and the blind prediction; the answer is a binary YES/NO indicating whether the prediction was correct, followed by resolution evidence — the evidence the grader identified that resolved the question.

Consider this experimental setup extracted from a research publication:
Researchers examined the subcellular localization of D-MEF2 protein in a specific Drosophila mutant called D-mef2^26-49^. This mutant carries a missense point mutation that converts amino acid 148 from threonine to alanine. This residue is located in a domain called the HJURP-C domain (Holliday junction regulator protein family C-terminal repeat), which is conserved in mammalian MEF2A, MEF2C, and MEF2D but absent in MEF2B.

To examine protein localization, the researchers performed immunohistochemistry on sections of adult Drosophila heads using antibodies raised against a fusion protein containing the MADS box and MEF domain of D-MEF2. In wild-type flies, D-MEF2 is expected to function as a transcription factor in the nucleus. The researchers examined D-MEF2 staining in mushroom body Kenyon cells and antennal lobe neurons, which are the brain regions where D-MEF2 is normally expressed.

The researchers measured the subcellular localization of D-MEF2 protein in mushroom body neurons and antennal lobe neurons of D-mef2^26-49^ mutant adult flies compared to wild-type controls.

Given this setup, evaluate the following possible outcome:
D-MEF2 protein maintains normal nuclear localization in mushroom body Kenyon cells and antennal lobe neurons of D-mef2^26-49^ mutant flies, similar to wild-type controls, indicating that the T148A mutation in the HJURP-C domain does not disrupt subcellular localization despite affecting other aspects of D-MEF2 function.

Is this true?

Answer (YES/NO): NO